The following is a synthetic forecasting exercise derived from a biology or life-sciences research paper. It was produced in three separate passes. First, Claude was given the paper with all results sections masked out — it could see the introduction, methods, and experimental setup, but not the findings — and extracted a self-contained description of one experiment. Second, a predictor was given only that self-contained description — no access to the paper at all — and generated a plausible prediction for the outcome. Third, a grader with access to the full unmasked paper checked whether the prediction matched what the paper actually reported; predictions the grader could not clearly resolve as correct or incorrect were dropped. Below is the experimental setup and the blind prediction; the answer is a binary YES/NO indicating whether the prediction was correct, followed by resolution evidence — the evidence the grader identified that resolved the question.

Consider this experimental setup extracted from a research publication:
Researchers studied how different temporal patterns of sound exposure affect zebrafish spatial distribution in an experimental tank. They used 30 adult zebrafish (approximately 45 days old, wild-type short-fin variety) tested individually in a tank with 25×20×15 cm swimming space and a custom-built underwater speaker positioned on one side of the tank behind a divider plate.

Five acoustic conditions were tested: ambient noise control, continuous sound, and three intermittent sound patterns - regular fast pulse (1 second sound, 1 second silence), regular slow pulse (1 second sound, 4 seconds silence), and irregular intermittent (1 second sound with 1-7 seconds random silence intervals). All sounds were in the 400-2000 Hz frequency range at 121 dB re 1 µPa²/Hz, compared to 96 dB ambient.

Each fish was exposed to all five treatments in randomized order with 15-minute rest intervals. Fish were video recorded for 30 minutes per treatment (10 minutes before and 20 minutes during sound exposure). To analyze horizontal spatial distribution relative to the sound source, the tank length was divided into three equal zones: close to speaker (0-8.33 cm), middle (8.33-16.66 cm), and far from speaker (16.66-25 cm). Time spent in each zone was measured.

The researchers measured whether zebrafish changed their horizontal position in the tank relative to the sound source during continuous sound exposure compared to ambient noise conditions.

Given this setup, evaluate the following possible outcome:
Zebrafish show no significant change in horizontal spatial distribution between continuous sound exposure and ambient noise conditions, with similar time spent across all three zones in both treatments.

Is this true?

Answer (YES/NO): YES